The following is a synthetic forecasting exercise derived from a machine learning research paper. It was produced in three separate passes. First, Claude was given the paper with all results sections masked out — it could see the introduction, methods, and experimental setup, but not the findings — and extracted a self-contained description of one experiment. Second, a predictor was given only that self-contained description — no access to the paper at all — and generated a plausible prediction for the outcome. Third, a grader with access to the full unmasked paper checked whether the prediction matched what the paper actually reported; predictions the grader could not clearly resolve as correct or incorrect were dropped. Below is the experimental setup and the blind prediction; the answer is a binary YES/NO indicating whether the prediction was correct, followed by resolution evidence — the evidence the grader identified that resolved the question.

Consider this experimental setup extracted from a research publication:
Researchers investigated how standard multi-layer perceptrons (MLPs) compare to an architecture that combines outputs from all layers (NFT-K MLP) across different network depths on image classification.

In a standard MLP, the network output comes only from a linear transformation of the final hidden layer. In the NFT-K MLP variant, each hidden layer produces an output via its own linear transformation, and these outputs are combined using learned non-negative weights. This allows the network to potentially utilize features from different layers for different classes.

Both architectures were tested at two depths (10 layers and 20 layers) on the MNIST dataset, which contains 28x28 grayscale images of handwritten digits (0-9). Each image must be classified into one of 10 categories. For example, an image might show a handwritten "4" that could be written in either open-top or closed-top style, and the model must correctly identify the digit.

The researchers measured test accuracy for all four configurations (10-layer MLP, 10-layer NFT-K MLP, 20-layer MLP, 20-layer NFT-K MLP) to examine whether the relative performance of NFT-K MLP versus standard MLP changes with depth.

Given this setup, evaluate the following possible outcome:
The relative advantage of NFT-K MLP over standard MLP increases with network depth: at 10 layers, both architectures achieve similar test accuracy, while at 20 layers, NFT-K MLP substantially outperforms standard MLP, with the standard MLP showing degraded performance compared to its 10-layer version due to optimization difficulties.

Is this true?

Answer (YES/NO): NO